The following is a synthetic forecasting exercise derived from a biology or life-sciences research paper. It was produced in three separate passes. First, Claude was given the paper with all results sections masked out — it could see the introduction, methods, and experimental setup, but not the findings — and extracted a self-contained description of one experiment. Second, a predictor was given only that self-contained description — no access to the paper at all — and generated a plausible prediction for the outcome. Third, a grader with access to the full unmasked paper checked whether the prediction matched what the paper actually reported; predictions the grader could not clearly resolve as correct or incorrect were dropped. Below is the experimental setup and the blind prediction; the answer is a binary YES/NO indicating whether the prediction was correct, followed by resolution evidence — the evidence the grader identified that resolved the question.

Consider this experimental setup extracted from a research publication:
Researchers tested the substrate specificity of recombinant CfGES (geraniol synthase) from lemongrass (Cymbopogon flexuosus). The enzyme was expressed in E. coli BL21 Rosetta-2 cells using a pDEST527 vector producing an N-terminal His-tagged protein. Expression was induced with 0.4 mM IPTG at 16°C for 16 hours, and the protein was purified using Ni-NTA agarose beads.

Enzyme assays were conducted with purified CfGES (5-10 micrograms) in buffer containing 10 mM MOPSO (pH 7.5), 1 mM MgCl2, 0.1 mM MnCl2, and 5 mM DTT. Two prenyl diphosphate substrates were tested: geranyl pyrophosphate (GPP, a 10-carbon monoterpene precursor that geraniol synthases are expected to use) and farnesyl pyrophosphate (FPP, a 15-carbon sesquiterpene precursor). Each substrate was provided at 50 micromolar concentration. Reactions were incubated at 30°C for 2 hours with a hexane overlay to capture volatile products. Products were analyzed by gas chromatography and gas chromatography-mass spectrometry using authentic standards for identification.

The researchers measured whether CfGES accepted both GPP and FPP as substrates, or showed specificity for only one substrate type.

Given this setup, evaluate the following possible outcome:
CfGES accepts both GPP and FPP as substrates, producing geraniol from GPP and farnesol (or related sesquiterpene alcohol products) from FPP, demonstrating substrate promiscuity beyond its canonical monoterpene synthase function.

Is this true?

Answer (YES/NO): NO